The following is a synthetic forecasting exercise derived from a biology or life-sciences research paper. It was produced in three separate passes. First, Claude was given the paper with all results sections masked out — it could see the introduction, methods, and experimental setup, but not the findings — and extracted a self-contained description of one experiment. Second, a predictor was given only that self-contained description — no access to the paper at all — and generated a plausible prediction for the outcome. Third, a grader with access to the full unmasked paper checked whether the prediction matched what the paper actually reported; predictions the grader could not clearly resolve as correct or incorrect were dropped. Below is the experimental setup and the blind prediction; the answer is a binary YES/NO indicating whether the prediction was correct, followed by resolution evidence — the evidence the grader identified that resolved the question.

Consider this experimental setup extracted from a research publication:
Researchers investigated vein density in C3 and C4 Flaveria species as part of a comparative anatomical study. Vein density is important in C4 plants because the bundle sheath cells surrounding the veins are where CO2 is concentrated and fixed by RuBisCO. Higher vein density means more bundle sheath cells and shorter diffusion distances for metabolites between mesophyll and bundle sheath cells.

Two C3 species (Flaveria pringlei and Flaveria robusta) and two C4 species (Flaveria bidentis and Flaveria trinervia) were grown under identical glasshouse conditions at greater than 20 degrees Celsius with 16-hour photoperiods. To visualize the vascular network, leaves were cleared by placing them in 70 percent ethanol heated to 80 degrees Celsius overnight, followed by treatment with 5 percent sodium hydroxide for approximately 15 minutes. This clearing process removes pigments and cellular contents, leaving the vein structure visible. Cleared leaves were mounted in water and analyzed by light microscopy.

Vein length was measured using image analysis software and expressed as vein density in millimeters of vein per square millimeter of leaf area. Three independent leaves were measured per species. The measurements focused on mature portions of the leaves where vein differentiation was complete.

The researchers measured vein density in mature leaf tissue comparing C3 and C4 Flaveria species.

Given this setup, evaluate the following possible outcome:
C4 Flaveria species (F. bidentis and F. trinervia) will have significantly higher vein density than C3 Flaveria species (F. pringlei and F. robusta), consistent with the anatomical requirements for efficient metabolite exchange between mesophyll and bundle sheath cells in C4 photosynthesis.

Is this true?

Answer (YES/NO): YES